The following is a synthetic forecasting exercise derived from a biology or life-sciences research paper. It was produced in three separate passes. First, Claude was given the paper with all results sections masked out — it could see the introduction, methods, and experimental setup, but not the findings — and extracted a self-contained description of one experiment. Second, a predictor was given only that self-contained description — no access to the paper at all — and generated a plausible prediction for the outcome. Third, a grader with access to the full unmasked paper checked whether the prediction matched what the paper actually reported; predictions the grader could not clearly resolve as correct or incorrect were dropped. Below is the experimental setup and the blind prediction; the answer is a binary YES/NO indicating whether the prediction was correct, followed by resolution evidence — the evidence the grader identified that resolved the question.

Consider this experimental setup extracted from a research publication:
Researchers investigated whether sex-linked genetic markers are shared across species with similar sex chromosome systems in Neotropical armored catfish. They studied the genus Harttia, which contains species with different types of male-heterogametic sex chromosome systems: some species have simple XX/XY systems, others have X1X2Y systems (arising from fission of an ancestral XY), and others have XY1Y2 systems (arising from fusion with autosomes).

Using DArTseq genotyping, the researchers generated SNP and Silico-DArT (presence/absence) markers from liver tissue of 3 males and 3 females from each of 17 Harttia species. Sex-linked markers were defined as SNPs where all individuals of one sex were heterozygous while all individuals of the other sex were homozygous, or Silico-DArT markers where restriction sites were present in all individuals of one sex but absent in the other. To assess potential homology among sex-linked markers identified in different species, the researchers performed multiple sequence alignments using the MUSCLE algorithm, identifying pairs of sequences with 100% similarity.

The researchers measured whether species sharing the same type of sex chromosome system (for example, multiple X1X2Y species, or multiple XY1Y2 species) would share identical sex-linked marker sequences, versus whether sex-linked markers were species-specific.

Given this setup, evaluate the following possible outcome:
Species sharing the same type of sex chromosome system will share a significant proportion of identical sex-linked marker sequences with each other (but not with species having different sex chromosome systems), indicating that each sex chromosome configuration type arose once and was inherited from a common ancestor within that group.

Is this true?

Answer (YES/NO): NO